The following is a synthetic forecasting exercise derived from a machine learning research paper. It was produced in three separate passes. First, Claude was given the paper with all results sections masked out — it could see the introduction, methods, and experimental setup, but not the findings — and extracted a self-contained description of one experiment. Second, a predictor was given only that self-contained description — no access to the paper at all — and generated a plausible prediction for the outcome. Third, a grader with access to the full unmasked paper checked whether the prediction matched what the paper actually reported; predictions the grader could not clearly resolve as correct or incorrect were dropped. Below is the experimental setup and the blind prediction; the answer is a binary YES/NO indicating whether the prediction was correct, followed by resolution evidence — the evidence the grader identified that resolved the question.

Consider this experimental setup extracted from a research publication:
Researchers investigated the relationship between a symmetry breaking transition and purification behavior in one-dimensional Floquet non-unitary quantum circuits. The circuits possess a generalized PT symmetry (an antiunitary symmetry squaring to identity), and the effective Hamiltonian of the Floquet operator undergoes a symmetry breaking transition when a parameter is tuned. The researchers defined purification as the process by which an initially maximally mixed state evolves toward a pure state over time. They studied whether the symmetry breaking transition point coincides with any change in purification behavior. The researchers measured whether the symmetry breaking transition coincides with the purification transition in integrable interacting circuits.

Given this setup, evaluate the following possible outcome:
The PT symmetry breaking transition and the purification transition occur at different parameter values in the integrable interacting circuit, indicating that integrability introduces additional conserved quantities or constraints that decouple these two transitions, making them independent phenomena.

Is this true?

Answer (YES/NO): NO